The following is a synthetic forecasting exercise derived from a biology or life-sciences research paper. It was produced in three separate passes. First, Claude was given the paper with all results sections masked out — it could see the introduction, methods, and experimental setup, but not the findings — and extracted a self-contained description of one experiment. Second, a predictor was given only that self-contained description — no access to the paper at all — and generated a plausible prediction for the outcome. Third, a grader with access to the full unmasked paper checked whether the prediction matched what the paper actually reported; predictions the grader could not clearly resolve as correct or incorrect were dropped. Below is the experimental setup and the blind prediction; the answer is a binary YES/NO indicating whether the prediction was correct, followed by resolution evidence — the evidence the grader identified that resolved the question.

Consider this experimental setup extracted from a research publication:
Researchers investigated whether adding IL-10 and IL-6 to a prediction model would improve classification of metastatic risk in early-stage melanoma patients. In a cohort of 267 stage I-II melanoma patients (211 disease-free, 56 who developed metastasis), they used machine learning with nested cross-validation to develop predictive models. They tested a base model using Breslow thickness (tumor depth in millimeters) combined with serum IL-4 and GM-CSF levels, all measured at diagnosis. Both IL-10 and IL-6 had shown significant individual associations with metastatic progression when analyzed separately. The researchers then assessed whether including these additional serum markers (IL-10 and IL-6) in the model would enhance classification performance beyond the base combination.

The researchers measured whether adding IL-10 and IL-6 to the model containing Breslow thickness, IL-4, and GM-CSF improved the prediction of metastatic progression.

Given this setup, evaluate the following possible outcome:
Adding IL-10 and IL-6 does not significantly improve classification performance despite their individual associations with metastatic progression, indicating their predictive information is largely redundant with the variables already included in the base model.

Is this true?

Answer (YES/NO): YES